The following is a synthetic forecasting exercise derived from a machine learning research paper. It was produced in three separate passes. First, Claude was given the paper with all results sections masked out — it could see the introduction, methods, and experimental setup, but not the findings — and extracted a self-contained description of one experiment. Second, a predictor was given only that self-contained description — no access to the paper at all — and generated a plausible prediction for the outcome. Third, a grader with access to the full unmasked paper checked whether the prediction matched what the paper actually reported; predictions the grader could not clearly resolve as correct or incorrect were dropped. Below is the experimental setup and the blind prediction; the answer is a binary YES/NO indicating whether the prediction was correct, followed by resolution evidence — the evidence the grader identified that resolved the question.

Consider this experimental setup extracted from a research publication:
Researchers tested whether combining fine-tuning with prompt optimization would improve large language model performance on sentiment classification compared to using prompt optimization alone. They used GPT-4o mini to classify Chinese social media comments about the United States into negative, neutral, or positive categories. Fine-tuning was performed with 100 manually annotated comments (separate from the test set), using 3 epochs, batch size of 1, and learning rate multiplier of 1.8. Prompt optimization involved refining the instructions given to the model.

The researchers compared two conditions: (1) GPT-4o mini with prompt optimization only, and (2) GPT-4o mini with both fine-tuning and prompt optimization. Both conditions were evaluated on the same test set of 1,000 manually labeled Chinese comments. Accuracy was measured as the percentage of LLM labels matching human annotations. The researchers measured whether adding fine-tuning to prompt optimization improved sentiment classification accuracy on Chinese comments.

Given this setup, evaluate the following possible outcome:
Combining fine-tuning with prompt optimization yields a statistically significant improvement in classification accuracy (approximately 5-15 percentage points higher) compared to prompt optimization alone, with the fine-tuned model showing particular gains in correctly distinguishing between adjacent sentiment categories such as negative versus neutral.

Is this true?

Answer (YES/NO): NO